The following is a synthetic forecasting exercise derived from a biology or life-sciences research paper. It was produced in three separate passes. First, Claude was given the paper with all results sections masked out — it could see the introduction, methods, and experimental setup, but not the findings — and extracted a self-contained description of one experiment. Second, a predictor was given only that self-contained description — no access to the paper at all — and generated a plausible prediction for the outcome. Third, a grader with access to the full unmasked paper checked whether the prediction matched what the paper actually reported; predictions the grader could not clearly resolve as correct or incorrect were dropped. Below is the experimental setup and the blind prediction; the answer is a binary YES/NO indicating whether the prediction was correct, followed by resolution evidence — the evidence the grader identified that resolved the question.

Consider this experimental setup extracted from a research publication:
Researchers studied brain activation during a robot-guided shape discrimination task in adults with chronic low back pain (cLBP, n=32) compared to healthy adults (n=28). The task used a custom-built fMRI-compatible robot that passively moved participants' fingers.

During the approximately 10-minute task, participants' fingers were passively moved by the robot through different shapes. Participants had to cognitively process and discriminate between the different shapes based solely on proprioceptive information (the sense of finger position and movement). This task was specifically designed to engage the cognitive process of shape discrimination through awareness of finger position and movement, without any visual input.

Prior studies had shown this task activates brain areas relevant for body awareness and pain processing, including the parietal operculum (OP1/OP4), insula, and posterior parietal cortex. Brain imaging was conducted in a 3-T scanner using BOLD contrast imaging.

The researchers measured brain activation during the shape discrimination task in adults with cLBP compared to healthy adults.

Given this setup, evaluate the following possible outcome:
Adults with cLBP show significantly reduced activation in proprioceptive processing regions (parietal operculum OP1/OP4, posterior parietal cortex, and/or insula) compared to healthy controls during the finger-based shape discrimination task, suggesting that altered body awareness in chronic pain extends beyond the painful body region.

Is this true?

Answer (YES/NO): NO